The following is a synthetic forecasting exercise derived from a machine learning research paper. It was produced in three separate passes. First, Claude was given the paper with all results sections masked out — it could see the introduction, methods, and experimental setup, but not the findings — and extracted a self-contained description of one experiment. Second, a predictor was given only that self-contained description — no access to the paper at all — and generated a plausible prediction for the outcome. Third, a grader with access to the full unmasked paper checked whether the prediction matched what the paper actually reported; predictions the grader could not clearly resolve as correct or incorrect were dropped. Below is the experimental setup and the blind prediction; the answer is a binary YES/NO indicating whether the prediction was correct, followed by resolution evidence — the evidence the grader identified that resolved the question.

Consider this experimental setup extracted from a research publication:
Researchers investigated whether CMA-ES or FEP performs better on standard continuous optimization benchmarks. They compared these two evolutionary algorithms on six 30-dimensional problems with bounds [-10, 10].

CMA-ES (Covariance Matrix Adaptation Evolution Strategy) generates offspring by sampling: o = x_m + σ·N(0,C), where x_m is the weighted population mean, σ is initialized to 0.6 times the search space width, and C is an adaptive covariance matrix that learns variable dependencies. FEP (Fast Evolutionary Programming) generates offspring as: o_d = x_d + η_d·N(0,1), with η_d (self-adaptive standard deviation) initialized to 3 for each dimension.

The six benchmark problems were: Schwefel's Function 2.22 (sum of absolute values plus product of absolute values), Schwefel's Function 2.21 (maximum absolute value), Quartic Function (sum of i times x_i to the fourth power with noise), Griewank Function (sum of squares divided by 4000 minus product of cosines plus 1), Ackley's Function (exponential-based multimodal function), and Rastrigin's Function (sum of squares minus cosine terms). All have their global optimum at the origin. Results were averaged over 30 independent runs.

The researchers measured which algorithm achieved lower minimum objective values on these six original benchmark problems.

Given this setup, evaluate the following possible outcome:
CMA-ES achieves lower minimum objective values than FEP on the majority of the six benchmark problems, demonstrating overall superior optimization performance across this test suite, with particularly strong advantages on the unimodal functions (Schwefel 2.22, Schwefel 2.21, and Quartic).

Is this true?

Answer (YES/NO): NO